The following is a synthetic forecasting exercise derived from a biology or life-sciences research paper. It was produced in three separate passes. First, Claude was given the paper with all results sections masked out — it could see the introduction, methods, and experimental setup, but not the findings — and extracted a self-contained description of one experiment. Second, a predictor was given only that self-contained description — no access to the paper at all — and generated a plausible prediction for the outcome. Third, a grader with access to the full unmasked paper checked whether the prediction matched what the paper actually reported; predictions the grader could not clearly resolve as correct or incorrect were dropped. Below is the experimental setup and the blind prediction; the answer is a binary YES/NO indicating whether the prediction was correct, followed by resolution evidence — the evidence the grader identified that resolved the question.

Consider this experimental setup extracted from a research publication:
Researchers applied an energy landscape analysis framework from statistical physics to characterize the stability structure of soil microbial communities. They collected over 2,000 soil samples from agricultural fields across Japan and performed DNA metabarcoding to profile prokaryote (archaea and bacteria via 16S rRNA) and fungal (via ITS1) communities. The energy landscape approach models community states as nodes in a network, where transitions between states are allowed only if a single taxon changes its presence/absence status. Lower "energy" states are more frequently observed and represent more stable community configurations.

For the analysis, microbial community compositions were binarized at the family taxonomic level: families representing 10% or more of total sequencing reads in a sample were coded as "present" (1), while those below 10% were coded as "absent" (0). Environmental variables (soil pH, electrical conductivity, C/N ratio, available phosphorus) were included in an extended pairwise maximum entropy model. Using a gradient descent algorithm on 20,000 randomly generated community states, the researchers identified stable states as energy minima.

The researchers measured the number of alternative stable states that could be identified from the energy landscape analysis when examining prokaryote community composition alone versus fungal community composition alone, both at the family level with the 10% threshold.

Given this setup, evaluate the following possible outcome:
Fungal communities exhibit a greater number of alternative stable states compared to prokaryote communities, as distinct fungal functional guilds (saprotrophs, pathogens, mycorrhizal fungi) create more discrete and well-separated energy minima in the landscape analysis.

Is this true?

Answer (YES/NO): NO